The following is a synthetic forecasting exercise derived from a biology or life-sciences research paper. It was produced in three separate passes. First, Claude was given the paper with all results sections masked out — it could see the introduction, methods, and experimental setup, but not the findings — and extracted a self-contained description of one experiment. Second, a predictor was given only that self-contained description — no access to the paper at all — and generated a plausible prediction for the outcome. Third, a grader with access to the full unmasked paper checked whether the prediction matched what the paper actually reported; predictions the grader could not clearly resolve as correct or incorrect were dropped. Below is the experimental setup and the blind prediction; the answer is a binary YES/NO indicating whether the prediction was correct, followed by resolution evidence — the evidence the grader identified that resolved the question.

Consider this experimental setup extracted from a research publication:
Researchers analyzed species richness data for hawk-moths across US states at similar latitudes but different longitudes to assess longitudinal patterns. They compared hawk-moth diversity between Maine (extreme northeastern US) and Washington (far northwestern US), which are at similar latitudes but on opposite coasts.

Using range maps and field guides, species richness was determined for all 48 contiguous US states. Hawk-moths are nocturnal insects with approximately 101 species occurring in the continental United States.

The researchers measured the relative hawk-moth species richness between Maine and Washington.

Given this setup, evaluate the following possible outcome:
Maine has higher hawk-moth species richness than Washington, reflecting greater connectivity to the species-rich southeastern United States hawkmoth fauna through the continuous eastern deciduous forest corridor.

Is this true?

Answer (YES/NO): YES